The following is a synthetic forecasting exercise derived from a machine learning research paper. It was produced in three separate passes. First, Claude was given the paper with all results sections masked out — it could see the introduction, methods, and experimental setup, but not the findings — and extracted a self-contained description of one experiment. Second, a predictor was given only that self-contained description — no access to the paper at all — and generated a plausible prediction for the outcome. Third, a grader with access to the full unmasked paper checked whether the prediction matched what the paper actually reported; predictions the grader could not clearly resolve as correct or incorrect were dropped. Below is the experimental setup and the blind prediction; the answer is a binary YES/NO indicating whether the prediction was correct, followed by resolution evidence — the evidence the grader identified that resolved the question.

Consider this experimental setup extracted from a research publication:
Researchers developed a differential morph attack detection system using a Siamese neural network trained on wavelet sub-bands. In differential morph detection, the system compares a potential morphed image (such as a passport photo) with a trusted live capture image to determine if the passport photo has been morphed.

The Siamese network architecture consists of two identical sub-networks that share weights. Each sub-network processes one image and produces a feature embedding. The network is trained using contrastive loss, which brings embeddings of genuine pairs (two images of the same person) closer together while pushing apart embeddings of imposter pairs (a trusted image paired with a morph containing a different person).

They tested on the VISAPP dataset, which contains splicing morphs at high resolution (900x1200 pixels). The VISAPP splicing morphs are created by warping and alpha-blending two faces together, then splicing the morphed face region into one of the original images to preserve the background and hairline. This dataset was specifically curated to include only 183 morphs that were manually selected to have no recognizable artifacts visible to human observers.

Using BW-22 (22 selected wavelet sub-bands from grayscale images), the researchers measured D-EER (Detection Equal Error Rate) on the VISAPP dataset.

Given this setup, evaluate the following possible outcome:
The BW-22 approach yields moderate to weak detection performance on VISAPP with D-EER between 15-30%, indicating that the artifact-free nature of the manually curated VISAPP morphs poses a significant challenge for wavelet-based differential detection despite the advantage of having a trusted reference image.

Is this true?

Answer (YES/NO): NO